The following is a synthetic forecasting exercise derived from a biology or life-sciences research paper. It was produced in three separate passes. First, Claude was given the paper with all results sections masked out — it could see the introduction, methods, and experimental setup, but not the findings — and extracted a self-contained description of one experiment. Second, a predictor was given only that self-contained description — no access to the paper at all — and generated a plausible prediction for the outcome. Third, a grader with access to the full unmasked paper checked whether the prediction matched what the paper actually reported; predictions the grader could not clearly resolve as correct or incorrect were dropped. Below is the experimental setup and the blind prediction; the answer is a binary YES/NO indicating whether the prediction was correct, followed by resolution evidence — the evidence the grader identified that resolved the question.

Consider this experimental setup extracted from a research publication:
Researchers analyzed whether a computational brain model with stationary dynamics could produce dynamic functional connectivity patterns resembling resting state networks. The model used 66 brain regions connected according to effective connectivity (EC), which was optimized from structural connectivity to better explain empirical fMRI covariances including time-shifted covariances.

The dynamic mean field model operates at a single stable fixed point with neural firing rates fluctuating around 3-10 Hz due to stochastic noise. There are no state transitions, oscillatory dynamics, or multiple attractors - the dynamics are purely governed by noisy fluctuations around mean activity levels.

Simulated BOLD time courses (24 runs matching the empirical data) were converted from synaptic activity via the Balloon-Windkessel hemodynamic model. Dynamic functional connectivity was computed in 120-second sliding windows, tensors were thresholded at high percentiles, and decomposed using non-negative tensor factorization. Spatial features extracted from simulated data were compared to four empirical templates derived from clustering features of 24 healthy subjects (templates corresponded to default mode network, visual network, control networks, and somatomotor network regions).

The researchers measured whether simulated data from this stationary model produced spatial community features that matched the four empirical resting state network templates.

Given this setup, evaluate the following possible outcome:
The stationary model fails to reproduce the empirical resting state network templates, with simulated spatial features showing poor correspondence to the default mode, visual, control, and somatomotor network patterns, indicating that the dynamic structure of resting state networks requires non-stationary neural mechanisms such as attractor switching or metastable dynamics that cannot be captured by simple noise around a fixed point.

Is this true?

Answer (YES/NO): NO